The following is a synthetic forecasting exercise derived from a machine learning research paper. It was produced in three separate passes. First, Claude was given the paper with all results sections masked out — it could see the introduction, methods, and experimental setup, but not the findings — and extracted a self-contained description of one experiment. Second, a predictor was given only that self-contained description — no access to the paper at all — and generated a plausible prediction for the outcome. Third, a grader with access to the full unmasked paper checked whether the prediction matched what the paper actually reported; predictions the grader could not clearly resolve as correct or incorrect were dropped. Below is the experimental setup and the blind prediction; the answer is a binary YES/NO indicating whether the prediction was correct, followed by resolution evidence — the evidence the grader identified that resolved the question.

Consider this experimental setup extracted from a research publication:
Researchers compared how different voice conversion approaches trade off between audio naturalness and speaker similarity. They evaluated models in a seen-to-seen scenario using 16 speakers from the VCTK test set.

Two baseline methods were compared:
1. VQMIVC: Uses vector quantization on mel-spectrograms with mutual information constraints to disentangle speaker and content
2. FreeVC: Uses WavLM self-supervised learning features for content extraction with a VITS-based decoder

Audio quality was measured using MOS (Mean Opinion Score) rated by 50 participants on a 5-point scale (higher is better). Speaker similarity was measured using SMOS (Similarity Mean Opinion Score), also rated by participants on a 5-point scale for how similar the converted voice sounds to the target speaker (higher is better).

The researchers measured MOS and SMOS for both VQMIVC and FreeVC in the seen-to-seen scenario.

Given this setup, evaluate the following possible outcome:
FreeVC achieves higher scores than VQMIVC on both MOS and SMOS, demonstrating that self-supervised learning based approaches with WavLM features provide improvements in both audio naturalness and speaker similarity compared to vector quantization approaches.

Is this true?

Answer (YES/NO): YES